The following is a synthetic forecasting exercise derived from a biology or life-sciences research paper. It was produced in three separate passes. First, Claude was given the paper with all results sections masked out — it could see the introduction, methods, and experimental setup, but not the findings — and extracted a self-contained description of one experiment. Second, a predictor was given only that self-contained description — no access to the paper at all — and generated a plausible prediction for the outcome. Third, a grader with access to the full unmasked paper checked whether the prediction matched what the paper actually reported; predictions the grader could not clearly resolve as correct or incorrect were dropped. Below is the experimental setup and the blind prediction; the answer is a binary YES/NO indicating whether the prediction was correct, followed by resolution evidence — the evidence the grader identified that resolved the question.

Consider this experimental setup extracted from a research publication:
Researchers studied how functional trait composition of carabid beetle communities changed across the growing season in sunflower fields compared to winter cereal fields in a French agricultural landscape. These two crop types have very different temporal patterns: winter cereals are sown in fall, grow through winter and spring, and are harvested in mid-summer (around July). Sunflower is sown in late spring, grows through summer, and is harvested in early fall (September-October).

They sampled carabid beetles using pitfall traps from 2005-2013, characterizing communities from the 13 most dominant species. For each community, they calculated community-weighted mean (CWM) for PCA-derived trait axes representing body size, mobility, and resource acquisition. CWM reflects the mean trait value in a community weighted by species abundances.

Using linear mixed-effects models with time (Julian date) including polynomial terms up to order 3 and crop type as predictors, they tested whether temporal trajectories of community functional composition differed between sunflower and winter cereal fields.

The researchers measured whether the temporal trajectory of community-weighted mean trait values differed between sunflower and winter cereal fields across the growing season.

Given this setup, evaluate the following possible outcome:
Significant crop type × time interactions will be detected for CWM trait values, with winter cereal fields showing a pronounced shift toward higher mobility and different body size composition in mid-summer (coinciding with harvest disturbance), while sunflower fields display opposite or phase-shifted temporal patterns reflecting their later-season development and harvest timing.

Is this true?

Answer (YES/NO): NO